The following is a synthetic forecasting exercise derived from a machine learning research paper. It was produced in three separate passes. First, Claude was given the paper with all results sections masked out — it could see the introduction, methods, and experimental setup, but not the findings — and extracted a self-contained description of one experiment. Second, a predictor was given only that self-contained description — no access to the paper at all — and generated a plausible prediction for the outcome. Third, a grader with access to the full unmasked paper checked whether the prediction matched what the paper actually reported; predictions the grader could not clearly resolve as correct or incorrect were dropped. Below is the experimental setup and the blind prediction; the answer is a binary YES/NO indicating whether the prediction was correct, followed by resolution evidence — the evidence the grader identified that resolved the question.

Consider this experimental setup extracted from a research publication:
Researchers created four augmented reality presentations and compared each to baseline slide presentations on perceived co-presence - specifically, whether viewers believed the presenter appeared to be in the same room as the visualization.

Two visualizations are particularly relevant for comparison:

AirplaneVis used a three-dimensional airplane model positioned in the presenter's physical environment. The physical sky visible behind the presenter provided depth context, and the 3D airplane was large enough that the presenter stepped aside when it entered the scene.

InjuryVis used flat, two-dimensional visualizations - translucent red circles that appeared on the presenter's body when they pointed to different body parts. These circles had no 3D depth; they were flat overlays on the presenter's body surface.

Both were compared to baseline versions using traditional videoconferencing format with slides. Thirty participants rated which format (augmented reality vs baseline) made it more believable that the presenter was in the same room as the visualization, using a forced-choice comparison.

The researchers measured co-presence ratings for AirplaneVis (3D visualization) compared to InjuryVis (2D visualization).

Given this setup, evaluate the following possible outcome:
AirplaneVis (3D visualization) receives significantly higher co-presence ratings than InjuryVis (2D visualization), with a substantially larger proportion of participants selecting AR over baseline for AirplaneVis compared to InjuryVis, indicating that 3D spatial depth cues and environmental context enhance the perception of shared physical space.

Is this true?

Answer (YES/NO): NO